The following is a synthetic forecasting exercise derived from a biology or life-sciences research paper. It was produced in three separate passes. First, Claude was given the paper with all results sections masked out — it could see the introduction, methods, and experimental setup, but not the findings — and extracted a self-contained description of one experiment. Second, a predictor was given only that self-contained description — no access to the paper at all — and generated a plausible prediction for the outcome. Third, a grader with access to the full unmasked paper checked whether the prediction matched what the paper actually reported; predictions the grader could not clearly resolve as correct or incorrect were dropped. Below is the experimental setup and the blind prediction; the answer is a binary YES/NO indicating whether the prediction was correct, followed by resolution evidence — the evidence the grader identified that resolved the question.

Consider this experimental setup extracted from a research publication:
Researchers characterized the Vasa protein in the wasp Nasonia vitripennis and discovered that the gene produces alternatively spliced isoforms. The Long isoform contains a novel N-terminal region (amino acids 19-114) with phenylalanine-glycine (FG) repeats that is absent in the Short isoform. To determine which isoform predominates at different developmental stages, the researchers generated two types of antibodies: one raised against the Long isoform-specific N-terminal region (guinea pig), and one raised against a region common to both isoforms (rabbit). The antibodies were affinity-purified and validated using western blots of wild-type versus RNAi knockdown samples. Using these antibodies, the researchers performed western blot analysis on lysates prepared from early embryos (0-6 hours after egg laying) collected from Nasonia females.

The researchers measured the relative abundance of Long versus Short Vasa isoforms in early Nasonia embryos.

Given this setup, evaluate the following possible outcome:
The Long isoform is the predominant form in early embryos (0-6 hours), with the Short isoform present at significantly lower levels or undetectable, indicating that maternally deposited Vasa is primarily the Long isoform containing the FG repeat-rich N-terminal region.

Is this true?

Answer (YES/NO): YES